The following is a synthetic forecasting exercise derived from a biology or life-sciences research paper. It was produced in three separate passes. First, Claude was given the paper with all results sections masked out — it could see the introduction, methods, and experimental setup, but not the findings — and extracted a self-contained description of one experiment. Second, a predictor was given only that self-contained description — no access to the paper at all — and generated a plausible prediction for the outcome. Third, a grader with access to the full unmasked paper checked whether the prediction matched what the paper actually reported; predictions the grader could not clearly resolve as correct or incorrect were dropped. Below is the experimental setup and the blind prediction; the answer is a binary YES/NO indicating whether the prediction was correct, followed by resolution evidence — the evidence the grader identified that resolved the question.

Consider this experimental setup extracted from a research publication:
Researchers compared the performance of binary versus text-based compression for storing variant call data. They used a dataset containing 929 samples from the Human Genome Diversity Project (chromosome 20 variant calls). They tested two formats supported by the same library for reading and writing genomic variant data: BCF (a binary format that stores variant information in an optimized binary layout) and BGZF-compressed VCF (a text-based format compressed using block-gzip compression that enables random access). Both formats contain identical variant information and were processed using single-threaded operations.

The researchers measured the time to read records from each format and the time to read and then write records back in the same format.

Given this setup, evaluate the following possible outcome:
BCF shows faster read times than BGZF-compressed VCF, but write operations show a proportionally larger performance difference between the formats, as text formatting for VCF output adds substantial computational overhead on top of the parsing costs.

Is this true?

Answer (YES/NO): NO